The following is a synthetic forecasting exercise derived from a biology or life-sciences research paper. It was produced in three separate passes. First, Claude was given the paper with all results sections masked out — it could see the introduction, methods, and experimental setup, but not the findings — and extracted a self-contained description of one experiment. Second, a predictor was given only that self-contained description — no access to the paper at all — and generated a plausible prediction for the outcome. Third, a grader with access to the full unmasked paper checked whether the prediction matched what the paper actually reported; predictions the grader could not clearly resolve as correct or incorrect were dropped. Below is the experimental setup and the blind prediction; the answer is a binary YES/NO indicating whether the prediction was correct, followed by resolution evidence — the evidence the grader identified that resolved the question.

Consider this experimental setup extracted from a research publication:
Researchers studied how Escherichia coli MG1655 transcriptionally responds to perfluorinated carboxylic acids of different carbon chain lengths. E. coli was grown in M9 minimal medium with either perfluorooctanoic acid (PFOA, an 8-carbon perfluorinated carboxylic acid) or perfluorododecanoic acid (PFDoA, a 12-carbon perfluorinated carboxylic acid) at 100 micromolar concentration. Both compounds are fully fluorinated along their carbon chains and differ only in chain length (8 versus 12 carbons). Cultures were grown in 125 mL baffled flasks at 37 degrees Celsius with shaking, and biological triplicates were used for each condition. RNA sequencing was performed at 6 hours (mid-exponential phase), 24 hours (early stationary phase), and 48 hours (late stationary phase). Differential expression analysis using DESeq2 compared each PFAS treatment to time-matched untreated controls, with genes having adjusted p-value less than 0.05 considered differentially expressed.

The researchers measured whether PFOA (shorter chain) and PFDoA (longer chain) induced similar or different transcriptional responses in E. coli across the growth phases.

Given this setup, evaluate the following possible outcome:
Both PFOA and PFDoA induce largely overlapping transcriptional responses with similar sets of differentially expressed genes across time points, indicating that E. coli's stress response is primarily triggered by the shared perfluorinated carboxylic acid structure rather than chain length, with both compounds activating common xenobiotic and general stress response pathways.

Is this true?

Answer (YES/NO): NO